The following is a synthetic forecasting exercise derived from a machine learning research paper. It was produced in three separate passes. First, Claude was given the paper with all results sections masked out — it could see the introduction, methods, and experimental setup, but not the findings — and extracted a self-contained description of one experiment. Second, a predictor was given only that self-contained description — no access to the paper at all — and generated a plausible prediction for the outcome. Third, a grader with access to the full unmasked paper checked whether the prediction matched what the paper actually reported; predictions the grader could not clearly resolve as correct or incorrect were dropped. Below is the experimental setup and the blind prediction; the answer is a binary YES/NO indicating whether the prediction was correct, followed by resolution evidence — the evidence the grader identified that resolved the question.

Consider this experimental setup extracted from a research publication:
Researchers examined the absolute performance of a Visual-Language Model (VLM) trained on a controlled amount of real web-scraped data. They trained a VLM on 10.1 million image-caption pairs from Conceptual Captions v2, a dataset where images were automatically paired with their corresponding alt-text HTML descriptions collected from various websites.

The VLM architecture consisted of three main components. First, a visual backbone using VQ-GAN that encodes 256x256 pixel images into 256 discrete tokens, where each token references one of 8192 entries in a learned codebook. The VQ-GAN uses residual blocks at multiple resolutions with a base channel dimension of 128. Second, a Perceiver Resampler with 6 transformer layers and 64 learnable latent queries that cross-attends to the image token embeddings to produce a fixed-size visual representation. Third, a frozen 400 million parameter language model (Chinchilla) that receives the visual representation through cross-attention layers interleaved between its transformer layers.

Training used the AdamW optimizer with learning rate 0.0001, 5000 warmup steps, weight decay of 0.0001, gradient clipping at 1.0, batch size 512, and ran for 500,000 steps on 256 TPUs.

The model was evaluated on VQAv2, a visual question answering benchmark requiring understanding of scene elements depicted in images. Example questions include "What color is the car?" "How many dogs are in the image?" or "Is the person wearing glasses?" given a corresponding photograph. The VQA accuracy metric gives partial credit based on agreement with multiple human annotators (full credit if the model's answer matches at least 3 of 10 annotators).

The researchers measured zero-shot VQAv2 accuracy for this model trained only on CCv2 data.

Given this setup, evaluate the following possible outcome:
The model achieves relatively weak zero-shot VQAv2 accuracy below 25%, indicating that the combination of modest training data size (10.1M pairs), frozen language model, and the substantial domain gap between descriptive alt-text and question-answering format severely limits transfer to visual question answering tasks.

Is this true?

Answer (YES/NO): NO